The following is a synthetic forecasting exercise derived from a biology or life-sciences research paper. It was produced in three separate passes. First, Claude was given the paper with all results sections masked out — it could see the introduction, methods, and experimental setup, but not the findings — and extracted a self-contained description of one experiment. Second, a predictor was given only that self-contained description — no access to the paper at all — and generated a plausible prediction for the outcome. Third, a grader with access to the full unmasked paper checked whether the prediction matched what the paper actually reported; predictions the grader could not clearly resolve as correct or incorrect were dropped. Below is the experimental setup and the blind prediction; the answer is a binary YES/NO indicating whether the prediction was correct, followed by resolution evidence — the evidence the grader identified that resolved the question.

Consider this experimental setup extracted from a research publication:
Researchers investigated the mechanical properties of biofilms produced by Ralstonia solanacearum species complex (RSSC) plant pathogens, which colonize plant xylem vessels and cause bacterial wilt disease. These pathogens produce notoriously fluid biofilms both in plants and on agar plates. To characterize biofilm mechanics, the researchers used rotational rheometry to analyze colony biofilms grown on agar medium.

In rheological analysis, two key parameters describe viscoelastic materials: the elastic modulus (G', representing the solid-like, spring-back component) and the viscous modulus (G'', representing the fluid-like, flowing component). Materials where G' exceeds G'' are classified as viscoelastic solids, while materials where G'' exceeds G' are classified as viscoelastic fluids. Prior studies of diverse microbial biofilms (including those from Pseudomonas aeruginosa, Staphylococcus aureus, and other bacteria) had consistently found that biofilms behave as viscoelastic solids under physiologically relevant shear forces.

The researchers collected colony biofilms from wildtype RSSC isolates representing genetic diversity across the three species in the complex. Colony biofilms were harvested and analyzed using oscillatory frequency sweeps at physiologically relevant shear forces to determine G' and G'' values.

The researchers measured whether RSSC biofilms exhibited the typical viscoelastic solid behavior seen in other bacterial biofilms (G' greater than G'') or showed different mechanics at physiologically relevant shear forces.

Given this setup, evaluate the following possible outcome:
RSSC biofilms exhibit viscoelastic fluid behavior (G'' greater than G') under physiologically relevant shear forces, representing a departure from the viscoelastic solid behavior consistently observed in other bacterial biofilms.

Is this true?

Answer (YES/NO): YES